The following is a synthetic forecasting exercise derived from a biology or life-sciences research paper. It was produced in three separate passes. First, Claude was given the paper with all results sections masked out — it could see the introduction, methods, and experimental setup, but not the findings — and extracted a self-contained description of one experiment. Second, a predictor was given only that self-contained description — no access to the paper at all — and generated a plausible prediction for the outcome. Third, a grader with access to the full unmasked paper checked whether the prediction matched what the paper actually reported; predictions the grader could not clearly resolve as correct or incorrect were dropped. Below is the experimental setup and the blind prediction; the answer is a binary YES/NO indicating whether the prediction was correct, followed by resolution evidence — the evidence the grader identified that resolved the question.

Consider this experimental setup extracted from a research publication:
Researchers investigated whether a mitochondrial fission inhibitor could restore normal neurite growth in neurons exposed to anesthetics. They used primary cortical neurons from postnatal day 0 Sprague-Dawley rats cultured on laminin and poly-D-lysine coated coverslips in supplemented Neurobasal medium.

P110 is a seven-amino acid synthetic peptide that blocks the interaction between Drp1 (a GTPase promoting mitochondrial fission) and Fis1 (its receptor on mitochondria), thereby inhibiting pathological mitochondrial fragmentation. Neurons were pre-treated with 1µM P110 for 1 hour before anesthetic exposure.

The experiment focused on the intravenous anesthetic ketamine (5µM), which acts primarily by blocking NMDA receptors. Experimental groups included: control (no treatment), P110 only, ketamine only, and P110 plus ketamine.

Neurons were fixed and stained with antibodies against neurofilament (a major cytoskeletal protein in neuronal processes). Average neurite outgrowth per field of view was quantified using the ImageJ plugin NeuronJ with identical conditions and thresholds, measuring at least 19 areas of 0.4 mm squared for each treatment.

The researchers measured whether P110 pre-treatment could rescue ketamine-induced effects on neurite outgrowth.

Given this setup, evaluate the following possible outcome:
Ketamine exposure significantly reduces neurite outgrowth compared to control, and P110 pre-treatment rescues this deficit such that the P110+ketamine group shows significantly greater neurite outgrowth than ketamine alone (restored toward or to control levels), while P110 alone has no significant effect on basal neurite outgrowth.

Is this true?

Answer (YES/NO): NO